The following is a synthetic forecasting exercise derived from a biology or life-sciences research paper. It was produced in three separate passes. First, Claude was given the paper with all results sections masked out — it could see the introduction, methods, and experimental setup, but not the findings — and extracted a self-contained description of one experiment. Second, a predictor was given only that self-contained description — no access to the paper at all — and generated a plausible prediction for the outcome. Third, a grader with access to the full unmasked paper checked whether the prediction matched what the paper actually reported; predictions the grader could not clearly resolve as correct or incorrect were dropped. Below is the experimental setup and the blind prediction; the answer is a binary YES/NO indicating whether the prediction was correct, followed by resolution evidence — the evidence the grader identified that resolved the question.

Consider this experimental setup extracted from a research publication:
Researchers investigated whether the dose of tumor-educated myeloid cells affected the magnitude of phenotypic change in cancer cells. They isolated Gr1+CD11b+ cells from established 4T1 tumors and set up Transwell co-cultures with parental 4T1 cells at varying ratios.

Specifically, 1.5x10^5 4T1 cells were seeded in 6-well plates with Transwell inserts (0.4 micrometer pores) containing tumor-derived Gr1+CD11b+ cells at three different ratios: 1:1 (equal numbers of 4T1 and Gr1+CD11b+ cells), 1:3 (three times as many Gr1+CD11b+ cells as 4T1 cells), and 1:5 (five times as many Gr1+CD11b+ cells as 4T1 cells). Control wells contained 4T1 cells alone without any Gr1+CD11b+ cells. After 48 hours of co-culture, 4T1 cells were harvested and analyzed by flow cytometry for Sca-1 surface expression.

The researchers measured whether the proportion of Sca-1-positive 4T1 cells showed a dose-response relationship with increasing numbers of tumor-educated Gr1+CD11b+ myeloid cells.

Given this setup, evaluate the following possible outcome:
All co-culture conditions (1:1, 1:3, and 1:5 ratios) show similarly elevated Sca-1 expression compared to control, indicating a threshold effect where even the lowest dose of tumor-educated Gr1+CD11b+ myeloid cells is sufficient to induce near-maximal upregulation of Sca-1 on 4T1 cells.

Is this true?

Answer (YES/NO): YES